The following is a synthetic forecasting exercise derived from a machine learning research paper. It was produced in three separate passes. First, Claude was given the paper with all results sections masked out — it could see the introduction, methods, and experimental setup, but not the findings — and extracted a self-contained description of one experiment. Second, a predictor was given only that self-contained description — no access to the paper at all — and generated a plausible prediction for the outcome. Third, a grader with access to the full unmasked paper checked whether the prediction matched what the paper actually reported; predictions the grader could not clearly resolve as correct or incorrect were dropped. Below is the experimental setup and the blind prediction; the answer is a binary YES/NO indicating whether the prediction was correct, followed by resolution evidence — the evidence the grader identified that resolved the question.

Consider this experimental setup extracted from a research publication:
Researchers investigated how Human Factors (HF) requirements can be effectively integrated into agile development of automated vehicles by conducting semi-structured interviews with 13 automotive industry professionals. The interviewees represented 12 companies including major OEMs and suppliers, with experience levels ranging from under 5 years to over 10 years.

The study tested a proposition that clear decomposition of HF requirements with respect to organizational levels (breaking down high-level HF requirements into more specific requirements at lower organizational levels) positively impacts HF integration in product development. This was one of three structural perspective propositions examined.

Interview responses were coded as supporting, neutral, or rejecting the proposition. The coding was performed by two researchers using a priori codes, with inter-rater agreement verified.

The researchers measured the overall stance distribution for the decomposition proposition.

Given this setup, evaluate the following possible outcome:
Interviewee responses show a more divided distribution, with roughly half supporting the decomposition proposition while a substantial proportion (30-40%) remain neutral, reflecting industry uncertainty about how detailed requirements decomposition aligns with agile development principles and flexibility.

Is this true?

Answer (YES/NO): NO